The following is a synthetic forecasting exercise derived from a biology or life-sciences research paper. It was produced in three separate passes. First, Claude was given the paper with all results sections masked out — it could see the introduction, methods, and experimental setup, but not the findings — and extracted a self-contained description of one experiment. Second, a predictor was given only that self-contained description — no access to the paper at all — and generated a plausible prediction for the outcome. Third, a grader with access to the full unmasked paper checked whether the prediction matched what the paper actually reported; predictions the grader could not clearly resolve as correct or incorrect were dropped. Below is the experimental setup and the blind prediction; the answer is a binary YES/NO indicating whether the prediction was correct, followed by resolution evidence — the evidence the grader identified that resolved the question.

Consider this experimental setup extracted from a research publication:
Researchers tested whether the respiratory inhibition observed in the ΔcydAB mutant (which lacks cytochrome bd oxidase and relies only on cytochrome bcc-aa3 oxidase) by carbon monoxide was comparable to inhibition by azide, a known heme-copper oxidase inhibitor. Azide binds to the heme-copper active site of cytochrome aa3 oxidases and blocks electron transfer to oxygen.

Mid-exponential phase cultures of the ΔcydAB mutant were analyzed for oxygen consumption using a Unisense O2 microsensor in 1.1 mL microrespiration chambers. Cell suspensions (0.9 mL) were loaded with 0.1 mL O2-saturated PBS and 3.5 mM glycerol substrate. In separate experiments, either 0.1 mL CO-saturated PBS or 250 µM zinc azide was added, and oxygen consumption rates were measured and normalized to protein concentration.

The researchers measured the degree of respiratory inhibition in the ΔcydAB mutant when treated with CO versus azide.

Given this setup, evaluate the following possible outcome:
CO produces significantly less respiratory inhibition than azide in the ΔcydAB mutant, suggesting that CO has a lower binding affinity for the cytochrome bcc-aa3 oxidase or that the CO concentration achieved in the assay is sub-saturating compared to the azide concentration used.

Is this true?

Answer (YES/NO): NO